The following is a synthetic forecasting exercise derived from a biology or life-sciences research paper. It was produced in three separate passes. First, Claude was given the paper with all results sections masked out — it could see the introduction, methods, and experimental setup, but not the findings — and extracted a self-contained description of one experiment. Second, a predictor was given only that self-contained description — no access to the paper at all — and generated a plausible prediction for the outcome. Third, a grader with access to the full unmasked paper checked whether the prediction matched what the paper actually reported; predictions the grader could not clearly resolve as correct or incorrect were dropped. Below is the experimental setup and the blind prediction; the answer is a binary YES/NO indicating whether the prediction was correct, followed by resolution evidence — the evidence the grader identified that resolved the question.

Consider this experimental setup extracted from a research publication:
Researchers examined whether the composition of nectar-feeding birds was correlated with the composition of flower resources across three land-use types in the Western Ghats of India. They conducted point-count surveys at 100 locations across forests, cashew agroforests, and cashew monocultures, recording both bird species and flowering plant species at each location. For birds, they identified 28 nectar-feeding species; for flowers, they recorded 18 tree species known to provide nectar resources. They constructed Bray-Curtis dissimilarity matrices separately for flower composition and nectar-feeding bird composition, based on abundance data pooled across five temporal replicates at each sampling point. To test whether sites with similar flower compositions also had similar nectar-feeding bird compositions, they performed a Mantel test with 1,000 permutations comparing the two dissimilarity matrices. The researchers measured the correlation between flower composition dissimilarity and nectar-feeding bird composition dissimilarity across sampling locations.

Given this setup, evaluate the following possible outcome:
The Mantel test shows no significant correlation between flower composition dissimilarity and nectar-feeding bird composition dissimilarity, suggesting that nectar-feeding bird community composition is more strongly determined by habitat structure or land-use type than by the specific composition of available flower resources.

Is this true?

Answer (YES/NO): NO